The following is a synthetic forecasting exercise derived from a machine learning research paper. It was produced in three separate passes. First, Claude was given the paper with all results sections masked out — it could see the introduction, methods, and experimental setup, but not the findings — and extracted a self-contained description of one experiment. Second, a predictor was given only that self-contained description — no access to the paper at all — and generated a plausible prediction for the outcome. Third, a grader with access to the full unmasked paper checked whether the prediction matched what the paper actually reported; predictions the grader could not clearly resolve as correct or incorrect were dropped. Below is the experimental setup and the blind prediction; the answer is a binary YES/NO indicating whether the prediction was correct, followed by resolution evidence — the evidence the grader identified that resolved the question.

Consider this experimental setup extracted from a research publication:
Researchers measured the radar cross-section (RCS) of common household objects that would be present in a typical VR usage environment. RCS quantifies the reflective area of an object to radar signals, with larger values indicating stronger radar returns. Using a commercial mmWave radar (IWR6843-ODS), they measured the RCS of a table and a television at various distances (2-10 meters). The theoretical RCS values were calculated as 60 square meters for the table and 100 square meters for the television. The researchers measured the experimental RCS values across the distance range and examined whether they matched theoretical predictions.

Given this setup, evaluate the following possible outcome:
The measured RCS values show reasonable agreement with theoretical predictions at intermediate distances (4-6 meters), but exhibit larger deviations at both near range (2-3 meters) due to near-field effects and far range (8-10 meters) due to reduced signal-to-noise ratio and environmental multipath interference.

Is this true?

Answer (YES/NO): NO